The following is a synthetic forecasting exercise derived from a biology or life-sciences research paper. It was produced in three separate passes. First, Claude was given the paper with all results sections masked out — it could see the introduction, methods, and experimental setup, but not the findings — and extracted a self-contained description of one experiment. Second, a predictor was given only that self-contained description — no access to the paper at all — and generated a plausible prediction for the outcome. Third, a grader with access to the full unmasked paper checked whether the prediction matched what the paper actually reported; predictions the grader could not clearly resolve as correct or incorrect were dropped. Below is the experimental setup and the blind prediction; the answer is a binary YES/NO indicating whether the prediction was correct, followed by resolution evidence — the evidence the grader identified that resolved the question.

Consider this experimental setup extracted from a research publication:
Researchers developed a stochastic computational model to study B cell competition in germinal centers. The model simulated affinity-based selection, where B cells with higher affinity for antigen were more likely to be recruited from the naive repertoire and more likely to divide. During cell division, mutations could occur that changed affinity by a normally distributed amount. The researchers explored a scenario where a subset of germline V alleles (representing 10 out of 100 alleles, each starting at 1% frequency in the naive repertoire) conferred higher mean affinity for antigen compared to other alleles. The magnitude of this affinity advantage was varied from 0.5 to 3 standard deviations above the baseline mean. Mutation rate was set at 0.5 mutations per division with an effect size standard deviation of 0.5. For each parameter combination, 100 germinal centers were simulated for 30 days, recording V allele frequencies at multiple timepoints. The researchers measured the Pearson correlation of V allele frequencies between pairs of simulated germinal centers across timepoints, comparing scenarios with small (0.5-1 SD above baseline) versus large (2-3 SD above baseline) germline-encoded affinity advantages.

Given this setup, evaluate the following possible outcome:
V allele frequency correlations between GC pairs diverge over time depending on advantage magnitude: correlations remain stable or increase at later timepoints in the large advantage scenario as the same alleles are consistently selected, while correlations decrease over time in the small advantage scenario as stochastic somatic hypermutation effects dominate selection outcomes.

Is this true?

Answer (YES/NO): YES